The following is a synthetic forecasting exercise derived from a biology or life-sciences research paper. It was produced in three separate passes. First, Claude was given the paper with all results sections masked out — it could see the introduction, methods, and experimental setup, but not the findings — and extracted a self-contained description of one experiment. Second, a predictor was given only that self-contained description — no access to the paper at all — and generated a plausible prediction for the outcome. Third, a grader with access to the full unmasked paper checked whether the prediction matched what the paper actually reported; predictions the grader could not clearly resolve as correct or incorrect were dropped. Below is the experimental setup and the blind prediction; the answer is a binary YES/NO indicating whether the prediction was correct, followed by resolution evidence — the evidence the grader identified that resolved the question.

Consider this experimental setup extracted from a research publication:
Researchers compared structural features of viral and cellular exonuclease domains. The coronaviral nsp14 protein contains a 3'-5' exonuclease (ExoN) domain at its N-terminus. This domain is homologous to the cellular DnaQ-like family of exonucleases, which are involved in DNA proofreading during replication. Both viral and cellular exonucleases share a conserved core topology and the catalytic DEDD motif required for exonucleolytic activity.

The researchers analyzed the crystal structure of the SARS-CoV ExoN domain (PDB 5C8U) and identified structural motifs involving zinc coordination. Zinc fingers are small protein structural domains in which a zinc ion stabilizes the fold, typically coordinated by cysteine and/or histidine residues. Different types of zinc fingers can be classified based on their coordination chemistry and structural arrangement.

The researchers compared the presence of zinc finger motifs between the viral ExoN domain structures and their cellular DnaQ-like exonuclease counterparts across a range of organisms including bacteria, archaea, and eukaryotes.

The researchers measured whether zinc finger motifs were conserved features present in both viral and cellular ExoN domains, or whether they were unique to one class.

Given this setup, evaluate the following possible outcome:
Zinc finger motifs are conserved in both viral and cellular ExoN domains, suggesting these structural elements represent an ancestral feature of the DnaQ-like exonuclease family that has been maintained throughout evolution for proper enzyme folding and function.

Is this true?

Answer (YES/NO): NO